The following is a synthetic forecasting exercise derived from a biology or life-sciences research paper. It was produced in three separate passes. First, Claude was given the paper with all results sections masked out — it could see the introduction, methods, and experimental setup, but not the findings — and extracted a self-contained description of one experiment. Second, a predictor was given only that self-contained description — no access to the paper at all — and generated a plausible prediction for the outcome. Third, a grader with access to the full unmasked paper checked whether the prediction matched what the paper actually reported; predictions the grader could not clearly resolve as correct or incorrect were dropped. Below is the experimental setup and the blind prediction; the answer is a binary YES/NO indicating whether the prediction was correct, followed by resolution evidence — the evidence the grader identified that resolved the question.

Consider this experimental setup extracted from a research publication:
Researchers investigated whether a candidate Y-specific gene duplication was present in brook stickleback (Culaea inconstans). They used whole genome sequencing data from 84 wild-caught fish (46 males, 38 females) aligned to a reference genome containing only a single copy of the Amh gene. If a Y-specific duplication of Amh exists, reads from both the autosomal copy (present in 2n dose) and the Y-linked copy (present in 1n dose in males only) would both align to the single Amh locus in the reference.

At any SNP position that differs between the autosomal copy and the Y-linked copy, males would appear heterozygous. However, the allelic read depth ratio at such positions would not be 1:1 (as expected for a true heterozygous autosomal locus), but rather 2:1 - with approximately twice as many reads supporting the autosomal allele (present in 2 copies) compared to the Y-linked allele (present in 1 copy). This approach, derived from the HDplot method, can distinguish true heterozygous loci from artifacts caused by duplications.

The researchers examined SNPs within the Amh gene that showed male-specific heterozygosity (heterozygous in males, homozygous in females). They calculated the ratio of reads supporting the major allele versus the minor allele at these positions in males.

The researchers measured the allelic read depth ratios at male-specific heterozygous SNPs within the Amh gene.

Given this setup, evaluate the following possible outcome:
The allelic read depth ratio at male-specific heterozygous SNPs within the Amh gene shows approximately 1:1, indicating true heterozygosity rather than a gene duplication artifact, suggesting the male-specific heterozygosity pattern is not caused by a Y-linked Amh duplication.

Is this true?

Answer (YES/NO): NO